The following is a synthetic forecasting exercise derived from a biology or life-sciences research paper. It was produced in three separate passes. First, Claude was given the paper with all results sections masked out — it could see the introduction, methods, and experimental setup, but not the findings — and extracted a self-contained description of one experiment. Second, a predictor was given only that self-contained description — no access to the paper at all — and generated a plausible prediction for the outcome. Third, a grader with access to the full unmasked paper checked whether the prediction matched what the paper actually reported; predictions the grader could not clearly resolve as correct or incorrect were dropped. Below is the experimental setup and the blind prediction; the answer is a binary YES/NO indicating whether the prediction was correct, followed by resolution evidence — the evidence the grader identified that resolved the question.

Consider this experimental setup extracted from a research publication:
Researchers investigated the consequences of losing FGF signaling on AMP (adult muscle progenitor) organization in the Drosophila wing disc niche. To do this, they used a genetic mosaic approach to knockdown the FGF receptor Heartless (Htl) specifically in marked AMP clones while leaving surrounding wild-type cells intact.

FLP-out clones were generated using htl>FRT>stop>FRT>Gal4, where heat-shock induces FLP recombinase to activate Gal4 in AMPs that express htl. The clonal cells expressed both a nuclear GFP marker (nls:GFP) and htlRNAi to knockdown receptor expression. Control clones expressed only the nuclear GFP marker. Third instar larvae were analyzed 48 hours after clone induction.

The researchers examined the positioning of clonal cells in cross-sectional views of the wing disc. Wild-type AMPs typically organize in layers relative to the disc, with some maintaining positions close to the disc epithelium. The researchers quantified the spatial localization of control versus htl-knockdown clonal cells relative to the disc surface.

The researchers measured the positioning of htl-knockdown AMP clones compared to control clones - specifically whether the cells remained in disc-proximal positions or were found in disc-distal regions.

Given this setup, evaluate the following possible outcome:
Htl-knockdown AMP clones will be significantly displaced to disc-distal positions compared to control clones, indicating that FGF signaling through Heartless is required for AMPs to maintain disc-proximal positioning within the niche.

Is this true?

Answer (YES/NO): YES